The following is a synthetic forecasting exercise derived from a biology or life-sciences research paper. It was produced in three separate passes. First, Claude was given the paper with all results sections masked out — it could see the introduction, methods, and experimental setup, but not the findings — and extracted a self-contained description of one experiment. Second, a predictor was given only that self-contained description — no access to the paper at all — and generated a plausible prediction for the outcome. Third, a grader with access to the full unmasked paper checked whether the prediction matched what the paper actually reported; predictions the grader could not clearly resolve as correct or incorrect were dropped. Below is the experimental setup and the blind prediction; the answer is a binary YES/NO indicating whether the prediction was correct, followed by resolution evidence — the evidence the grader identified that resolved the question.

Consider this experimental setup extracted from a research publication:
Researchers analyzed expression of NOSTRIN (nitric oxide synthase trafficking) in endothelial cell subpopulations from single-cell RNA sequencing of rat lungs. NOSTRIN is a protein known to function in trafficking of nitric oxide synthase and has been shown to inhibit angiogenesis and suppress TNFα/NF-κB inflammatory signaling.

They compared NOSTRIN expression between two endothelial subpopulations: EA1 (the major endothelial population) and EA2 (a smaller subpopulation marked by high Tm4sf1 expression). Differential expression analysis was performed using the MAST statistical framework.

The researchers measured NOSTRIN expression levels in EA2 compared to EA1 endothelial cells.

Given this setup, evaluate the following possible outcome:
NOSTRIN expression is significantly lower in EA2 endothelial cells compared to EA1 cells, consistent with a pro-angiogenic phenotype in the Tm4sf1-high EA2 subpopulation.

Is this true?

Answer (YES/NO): YES